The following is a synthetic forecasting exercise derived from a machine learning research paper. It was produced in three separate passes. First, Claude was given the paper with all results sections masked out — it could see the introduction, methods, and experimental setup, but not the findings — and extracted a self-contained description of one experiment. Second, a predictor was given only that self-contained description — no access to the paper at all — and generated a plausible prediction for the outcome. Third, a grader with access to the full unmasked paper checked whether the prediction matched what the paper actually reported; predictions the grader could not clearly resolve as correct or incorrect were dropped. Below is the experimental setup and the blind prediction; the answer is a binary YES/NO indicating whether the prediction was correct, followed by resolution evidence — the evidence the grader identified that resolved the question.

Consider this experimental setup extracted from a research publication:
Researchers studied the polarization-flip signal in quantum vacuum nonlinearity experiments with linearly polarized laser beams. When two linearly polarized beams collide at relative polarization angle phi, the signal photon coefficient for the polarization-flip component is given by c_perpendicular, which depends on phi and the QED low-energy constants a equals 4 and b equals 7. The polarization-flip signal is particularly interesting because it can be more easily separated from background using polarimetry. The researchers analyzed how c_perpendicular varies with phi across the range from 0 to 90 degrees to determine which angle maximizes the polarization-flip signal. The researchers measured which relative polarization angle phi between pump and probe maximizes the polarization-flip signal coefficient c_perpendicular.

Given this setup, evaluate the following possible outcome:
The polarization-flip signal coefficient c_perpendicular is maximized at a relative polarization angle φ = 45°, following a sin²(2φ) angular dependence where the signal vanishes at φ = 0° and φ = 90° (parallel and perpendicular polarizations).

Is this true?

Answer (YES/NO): YES